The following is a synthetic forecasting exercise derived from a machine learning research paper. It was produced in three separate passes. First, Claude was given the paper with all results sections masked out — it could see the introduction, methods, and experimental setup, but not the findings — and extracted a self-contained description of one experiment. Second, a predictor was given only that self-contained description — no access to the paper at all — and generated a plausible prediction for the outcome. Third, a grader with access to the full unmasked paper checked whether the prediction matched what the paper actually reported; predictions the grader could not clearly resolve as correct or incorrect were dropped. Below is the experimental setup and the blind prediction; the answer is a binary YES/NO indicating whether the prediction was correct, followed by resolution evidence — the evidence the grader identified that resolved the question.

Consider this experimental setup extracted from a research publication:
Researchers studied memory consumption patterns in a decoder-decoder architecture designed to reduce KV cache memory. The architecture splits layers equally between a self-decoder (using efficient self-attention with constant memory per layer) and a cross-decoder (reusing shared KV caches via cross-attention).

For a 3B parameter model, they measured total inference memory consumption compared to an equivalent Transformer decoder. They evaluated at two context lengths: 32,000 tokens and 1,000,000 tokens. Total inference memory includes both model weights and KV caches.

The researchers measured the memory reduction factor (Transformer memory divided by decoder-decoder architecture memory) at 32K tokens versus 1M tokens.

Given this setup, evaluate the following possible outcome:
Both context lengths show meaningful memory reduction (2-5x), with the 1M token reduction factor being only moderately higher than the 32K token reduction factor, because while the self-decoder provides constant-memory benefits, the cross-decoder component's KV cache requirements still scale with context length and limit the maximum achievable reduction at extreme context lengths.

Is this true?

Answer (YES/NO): NO